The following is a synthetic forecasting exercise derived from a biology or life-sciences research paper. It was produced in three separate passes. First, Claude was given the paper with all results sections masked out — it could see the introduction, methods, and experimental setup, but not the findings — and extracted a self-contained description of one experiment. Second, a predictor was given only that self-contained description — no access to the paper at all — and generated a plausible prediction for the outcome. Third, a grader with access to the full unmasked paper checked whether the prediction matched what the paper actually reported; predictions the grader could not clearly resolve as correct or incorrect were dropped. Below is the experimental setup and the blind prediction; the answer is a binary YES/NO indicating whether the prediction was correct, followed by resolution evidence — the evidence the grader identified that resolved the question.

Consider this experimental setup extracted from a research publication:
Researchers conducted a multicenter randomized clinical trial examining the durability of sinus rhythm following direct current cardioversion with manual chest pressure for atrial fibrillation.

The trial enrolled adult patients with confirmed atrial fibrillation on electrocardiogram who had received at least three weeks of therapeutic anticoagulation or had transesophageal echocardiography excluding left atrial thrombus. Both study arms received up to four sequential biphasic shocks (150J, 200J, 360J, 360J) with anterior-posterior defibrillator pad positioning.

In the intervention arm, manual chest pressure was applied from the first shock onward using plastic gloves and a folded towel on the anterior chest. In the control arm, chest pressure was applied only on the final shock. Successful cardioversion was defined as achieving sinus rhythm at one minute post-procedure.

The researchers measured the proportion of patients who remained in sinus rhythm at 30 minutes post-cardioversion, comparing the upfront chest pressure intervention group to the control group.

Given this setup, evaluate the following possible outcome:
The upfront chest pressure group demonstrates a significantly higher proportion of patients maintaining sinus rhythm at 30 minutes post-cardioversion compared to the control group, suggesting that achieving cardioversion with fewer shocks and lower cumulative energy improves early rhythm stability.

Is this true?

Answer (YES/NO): NO